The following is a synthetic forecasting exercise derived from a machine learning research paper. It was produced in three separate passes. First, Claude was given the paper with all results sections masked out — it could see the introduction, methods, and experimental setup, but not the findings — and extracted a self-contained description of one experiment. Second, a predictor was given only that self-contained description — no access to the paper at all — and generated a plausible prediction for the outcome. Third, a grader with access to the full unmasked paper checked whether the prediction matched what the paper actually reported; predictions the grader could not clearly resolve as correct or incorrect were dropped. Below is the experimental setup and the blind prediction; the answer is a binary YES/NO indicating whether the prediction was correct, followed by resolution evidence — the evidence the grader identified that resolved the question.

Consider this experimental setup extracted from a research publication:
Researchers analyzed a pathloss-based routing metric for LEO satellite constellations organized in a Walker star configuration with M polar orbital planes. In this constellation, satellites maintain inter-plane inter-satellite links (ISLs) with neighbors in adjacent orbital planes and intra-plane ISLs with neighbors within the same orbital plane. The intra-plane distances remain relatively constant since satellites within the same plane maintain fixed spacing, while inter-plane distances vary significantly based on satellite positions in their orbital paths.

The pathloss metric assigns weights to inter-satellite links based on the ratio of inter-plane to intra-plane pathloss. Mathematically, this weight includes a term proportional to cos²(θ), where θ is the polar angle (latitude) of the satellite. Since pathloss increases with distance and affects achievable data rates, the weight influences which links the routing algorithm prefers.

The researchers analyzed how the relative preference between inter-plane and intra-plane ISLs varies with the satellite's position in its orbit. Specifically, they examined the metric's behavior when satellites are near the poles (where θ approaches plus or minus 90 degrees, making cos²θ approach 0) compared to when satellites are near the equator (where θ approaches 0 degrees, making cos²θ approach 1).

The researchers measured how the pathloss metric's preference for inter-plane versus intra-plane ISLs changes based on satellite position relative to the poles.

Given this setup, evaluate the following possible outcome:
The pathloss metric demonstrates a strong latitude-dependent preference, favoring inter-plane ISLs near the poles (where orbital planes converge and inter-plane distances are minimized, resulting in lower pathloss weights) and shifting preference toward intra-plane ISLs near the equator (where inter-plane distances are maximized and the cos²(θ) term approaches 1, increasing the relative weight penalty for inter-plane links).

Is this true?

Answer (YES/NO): YES